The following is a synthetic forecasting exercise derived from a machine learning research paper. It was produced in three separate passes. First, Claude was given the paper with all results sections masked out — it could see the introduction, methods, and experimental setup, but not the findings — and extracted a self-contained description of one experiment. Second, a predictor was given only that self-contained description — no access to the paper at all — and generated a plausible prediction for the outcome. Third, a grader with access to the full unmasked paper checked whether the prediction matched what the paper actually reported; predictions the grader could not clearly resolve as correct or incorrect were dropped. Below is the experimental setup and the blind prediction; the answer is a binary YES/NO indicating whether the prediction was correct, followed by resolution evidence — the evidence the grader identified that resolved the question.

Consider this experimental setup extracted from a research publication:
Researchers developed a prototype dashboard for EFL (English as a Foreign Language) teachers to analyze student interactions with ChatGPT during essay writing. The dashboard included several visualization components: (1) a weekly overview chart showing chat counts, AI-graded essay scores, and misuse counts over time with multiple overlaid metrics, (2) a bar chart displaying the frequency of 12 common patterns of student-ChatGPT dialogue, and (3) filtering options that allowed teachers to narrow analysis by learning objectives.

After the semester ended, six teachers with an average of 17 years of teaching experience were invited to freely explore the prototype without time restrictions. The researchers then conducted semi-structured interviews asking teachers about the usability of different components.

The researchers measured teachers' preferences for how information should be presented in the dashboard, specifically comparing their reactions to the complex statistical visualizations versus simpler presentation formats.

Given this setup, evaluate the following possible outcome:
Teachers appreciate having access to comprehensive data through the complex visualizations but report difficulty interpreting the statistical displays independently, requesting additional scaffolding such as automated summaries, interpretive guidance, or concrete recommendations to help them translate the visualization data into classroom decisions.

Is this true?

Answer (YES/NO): NO